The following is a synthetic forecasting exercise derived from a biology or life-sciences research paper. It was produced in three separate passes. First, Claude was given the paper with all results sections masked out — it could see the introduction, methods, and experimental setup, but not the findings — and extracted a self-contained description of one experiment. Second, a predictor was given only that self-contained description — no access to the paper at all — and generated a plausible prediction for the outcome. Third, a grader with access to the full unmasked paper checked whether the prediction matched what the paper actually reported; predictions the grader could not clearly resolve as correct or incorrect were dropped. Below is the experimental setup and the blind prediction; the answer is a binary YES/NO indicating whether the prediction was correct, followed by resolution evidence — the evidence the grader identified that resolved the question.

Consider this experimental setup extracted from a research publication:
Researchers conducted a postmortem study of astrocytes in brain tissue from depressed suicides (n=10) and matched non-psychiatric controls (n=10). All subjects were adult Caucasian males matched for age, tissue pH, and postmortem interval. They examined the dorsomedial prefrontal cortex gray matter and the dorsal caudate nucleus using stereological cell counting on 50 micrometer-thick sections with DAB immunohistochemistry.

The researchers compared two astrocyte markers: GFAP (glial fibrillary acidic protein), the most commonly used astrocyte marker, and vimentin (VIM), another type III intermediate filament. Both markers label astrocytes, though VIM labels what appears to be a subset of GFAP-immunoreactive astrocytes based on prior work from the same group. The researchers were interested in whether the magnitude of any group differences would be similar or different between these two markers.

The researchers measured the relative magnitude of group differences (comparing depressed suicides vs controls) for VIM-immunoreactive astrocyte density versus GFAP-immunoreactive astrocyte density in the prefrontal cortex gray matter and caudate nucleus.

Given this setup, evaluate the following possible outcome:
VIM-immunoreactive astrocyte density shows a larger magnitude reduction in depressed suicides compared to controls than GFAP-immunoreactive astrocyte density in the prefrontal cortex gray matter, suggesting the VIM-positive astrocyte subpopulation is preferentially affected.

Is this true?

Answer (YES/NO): YES